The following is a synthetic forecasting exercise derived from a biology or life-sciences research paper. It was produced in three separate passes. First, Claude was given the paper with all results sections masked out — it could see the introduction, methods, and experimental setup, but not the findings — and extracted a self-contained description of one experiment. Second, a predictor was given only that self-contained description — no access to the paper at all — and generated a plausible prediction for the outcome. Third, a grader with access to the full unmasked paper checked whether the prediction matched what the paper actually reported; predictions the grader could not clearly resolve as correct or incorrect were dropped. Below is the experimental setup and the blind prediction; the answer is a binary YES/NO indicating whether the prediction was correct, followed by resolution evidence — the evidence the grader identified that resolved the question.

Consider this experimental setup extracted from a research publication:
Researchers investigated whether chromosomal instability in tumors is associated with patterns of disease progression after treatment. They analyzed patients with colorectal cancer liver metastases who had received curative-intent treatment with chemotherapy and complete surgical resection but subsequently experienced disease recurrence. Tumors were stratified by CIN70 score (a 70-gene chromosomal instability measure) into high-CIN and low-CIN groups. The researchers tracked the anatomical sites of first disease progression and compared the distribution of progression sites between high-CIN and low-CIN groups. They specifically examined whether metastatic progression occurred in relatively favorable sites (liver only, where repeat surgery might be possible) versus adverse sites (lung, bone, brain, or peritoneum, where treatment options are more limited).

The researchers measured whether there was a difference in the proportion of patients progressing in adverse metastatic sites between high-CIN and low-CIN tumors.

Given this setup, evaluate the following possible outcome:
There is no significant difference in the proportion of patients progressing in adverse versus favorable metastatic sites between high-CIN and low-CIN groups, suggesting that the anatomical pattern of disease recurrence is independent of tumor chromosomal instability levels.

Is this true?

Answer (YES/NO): NO